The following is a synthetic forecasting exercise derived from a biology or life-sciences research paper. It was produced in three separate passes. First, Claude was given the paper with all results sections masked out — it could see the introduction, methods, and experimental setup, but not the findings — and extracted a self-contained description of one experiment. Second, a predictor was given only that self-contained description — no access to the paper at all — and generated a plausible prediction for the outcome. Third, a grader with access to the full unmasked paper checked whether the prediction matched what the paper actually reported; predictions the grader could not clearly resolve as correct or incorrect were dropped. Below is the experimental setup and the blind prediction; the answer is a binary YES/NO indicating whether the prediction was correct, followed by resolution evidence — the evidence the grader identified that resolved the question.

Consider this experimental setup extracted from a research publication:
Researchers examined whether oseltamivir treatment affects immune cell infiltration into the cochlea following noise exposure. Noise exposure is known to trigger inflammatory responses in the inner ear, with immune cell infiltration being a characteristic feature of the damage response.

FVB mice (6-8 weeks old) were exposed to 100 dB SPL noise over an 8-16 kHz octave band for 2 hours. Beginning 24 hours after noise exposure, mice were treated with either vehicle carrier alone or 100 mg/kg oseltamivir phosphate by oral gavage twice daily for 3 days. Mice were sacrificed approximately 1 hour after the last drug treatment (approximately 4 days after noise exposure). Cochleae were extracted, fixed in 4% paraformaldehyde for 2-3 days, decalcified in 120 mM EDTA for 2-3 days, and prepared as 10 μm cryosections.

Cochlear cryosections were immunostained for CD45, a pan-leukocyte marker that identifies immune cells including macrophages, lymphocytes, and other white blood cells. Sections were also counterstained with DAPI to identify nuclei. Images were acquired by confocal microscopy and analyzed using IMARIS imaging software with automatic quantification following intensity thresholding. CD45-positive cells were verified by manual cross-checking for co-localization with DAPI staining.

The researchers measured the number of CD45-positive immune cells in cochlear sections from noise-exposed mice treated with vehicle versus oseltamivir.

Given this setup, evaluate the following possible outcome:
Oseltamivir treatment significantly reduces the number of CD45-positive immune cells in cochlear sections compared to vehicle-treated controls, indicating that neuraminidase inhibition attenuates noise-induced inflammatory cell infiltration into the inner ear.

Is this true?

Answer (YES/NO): NO